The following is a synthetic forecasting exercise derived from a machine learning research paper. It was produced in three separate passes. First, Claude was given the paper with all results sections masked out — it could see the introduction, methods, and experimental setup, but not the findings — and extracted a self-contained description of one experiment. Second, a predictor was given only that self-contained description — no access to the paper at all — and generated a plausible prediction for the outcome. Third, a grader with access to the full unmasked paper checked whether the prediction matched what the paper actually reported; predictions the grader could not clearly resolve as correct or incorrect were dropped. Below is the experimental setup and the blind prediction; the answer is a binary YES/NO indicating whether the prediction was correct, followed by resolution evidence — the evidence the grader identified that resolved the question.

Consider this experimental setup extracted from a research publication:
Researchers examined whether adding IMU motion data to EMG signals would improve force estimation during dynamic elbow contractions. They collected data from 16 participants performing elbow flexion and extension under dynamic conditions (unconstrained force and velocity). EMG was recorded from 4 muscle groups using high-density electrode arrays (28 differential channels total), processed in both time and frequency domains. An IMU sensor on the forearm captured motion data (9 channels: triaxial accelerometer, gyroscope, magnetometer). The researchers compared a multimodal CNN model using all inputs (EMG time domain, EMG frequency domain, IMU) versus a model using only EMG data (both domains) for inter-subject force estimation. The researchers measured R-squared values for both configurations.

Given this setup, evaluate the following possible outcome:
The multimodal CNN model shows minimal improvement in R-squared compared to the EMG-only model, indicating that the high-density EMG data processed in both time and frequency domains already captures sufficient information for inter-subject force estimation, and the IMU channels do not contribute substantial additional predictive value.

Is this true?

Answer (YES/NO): NO